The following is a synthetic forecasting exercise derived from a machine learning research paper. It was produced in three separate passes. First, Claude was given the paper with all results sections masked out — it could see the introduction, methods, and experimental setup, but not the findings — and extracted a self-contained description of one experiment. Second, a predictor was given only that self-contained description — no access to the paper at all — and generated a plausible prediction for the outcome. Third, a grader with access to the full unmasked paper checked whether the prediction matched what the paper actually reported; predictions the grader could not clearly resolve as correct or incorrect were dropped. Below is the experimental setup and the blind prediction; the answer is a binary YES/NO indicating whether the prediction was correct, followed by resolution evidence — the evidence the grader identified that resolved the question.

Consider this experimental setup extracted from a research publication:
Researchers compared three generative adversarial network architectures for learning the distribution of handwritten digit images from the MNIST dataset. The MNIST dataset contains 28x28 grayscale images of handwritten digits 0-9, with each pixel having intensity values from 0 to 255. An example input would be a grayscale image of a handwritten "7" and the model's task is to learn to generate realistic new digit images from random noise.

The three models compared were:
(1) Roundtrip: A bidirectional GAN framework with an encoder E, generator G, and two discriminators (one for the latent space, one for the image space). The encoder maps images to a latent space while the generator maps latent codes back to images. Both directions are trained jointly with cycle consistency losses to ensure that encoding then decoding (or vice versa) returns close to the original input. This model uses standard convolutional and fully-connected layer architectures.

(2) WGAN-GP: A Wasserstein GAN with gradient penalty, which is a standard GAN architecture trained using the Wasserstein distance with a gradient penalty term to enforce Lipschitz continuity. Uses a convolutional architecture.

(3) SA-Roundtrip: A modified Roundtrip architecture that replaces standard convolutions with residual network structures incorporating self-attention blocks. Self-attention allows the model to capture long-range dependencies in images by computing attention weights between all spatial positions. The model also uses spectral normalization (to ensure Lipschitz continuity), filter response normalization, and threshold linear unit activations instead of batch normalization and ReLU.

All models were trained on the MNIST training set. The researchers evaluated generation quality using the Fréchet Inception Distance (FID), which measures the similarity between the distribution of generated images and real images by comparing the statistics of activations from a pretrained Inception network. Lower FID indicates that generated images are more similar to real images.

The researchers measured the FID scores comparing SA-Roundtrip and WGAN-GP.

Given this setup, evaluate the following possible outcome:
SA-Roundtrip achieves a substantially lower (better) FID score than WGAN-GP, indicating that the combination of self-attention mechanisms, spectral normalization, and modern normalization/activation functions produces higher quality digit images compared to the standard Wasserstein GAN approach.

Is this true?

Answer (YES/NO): NO